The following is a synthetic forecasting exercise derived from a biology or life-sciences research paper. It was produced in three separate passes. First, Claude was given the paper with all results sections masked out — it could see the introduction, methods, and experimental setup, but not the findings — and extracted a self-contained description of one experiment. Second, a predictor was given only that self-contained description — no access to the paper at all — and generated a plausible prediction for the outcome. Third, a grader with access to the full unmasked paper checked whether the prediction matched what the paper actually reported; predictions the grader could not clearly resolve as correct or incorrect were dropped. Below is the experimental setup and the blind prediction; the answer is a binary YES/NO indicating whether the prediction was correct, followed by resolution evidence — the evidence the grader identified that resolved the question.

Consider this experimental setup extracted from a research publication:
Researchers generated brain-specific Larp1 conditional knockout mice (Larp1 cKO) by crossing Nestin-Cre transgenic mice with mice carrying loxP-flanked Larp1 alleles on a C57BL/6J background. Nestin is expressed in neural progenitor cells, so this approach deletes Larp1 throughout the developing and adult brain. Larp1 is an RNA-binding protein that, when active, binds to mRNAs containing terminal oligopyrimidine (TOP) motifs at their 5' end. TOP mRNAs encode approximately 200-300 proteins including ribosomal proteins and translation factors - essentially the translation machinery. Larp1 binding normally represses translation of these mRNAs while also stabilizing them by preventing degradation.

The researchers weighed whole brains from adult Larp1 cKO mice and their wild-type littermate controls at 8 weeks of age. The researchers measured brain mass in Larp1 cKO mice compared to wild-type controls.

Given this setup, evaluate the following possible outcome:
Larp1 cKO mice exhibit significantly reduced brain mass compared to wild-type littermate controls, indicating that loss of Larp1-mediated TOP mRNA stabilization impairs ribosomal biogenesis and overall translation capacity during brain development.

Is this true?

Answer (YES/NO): YES